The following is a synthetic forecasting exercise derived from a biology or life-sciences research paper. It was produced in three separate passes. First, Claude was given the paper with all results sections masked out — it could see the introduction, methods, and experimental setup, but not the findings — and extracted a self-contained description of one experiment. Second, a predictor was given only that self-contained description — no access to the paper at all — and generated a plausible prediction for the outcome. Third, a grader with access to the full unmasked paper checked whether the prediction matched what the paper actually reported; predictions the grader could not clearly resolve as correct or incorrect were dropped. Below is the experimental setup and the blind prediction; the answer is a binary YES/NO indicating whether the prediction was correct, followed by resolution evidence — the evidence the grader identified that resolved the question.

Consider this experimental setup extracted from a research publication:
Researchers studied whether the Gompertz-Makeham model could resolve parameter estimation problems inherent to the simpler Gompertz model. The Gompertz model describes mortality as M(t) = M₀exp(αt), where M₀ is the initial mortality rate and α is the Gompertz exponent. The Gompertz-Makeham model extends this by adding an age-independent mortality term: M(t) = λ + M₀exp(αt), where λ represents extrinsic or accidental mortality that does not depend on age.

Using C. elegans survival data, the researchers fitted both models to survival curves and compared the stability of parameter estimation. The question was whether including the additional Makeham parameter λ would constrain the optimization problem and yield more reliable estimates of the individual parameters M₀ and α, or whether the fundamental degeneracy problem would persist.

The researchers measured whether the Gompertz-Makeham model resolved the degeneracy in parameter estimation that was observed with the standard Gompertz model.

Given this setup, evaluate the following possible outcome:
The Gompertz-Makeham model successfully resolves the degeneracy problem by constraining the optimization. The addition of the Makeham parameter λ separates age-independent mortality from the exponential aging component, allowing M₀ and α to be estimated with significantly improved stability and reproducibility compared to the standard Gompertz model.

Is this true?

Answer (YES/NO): NO